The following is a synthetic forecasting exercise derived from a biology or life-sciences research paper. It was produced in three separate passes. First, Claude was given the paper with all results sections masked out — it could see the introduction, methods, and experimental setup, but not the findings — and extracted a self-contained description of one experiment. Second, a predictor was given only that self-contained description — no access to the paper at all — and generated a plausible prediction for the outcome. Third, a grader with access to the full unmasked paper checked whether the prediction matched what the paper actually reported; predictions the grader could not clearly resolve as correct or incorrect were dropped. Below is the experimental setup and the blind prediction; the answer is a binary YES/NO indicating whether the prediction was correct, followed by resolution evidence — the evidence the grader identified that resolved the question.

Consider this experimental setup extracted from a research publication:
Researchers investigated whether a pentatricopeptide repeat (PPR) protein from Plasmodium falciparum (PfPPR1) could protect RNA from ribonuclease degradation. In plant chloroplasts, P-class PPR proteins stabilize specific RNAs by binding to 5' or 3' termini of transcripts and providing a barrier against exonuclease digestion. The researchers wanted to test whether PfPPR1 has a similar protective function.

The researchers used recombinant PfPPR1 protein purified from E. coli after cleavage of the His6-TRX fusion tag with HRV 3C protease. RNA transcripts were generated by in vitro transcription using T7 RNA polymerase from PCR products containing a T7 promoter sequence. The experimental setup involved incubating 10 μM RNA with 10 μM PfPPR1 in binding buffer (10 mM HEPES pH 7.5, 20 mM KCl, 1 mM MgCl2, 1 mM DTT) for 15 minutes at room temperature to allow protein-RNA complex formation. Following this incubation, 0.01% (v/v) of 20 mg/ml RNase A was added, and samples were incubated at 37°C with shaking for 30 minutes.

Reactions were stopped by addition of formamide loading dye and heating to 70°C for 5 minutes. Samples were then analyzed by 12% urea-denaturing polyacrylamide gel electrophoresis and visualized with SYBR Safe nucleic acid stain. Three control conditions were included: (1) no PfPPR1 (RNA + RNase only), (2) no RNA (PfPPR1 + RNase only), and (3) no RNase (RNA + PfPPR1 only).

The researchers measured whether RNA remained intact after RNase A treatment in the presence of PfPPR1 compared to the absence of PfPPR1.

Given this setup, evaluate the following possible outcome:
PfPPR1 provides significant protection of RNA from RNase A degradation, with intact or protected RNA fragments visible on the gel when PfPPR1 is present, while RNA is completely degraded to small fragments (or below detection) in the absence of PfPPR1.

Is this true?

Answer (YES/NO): YES